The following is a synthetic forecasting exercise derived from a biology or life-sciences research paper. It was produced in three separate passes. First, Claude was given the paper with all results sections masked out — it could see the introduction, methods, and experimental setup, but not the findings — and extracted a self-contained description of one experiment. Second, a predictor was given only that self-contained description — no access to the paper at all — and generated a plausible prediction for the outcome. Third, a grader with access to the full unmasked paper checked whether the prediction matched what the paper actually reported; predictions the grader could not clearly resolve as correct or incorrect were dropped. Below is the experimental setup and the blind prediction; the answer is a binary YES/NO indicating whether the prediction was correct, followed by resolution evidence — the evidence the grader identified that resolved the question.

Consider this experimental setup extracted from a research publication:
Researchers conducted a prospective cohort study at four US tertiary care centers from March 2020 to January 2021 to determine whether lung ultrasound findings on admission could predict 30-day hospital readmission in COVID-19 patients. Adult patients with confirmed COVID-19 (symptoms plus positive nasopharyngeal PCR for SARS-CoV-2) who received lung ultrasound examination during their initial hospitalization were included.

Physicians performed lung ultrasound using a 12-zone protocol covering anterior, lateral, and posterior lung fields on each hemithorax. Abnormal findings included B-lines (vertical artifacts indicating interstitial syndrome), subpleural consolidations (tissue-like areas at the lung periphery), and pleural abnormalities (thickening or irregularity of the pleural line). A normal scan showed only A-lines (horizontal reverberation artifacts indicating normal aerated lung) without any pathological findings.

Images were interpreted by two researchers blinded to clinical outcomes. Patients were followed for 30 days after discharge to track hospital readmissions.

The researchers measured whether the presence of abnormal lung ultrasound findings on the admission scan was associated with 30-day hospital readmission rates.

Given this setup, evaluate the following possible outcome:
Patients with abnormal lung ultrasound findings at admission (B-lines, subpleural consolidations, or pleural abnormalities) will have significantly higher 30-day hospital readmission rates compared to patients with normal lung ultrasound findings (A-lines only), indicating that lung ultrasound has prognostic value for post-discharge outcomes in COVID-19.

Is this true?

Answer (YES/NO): NO